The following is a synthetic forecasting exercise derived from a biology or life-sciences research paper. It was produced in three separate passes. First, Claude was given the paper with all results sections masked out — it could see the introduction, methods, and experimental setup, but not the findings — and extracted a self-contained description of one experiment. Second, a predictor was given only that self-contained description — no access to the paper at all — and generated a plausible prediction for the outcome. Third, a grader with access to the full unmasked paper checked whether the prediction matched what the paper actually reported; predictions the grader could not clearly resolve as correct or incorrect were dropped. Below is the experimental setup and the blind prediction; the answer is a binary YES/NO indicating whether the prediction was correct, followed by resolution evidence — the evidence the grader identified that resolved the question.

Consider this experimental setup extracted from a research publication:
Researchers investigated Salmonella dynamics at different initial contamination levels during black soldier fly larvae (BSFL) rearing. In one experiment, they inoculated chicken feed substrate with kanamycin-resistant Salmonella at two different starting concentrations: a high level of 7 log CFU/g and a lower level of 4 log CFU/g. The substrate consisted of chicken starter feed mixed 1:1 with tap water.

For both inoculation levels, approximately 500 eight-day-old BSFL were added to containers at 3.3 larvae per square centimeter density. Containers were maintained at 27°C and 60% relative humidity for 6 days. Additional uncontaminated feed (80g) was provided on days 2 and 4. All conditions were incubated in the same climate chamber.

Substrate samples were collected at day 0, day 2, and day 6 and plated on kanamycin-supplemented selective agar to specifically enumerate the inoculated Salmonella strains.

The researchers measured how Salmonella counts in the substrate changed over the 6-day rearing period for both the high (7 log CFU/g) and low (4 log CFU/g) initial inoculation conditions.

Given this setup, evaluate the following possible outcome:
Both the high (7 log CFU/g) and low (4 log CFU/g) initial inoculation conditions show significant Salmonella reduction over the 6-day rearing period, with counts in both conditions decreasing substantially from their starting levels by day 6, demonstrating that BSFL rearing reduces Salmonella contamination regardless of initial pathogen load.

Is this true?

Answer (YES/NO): NO